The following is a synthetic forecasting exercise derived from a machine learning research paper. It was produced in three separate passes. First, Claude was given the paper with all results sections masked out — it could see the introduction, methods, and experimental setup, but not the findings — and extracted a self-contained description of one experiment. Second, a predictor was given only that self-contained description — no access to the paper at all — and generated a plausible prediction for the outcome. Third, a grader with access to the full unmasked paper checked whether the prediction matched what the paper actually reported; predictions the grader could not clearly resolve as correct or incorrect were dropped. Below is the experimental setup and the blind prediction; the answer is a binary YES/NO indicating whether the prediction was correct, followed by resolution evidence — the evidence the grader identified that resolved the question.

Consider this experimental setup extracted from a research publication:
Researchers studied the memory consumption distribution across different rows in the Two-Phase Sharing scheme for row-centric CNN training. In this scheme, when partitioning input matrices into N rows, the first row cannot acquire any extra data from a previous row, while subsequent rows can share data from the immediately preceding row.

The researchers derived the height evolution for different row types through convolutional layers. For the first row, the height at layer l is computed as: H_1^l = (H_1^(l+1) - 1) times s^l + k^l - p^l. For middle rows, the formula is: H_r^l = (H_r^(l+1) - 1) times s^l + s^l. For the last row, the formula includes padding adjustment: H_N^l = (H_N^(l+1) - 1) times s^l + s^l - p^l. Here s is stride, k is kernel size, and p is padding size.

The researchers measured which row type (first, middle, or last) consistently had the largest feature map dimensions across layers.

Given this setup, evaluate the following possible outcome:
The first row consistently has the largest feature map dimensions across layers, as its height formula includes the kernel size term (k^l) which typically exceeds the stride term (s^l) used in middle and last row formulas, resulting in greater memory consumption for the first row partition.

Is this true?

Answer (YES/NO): NO